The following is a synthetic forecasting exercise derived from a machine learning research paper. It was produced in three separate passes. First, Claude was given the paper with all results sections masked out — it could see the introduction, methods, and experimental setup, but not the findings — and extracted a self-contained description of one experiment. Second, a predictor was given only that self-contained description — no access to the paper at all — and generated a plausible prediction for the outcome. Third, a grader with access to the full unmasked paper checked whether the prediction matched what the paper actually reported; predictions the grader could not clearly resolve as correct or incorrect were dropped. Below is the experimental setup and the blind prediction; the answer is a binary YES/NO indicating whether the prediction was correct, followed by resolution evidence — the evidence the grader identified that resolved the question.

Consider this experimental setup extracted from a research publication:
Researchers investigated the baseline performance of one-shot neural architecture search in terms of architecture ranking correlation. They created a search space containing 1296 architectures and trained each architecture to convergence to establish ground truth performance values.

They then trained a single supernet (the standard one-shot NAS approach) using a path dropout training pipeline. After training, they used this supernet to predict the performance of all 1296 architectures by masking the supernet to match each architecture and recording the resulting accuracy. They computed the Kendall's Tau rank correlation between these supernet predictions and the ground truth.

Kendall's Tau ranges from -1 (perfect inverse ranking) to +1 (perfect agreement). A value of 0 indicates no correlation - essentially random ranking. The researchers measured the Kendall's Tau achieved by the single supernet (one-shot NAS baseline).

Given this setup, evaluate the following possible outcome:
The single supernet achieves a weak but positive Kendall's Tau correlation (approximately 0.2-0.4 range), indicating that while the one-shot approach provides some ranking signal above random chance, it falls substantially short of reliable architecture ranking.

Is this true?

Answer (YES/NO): NO